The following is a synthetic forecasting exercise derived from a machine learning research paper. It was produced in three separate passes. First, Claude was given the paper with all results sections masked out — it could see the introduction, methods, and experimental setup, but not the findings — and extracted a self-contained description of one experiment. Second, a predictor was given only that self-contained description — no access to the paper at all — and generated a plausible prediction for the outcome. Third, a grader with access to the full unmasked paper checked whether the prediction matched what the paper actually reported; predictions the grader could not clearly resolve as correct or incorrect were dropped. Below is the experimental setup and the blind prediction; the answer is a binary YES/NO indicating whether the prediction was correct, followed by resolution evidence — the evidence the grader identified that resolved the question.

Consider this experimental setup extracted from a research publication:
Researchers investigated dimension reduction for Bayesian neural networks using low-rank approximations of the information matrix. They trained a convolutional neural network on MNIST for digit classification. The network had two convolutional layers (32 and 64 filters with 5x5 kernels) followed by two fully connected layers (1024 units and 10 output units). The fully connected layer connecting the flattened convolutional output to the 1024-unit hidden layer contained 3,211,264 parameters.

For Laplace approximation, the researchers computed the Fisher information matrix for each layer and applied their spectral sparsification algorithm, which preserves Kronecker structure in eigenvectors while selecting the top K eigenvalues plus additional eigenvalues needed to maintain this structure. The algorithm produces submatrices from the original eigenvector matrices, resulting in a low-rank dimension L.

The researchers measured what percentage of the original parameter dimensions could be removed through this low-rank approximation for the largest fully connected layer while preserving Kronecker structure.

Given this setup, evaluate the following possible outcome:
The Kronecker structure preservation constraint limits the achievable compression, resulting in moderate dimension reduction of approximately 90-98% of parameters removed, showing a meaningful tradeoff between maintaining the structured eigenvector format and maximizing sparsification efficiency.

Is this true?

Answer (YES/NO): NO